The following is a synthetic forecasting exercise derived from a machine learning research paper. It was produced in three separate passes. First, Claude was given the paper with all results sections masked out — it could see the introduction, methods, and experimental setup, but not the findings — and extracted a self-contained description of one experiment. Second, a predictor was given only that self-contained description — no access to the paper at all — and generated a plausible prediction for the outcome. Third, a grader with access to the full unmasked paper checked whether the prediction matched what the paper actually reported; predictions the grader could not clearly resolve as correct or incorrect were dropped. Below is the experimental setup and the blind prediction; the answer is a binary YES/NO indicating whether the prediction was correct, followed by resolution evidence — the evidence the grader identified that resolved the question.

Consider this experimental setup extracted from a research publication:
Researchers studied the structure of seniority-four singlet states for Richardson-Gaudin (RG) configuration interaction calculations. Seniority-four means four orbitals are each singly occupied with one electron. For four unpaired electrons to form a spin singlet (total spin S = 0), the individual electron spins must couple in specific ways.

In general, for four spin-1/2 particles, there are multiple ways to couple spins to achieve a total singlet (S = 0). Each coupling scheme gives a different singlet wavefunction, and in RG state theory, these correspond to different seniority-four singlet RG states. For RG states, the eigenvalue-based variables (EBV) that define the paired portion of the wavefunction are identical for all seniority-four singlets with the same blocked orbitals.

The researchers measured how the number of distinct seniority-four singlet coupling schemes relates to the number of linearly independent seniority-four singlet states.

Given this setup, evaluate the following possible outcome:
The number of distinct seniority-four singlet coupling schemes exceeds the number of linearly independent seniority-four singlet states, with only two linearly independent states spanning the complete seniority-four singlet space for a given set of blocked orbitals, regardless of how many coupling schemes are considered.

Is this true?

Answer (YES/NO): YES